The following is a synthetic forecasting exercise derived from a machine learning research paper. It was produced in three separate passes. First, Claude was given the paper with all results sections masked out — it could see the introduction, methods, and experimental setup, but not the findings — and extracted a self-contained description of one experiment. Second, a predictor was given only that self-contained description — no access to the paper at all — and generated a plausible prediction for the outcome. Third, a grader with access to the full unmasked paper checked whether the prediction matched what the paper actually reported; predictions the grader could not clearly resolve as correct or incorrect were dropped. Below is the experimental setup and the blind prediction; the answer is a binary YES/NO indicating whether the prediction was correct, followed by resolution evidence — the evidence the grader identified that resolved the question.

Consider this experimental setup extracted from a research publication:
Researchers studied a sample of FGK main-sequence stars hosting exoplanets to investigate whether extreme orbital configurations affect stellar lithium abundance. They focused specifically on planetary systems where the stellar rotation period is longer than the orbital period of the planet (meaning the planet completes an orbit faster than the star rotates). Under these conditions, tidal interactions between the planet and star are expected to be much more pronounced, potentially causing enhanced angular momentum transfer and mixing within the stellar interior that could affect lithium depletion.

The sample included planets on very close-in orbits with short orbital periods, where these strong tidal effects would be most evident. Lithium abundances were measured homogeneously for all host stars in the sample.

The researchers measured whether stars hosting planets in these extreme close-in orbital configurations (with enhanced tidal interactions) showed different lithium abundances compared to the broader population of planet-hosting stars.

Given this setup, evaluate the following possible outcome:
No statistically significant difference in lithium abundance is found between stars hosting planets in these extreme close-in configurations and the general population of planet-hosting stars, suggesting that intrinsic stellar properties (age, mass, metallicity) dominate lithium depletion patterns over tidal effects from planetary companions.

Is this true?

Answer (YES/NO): YES